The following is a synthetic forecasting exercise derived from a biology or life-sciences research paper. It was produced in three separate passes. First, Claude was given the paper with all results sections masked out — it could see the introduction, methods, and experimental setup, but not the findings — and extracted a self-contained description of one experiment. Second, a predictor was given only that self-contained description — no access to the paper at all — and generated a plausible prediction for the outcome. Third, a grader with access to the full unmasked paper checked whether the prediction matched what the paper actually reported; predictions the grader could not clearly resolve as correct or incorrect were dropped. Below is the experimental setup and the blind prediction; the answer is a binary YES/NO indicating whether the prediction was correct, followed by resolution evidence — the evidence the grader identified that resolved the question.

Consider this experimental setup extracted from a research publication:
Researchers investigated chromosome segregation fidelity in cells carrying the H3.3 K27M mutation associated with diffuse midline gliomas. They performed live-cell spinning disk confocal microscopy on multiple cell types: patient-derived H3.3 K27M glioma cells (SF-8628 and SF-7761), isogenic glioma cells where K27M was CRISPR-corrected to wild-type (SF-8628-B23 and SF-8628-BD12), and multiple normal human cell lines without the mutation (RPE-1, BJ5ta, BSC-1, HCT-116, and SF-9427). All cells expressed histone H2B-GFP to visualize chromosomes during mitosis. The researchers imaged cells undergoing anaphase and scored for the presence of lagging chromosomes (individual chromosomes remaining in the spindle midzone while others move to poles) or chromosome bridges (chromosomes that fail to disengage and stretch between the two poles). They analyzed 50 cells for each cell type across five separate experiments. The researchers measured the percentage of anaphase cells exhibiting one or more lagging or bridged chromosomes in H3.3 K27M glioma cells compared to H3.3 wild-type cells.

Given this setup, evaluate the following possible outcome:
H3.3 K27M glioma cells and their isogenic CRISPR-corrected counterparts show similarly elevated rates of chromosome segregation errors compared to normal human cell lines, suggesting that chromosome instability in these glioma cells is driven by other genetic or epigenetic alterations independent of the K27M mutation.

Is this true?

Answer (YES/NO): NO